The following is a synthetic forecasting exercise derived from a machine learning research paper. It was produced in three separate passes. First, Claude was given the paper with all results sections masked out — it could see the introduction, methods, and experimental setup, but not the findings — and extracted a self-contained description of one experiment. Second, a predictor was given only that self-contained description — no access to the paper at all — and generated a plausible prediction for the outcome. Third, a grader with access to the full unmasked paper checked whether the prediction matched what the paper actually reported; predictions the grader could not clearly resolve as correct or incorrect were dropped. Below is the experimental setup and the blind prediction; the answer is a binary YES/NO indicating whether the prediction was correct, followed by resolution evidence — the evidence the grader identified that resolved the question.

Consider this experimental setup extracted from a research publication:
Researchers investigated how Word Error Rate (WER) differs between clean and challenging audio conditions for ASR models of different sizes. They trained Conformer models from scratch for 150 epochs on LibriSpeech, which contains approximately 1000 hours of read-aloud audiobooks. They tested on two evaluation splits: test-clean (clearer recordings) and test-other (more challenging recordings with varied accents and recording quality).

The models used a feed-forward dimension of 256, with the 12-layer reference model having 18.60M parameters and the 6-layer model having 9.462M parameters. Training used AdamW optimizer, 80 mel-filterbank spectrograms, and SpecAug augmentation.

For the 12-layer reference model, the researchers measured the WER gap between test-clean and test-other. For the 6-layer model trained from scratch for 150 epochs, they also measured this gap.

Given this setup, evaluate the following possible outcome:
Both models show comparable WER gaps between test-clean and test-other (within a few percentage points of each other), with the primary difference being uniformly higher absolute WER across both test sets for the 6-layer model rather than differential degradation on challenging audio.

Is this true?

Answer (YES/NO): NO